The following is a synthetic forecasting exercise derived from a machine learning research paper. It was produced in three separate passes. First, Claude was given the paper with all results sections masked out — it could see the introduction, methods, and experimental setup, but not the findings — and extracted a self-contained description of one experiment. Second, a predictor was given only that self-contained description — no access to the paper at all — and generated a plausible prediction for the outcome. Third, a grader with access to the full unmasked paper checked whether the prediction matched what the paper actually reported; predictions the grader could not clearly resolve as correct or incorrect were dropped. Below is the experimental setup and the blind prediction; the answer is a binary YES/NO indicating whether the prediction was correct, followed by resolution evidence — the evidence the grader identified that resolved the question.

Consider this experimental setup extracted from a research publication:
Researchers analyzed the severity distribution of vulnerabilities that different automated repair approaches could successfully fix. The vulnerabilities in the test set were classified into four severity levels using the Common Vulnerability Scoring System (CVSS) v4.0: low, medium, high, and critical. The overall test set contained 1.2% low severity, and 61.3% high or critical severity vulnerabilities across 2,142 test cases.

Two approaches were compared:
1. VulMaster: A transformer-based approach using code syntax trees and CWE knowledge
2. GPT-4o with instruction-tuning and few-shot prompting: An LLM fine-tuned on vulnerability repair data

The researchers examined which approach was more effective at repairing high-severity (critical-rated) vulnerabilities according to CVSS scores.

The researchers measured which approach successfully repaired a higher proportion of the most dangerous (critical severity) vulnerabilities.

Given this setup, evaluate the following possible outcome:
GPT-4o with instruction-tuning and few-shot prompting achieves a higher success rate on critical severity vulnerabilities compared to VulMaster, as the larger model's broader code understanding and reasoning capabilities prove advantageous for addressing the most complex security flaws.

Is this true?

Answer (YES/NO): YES